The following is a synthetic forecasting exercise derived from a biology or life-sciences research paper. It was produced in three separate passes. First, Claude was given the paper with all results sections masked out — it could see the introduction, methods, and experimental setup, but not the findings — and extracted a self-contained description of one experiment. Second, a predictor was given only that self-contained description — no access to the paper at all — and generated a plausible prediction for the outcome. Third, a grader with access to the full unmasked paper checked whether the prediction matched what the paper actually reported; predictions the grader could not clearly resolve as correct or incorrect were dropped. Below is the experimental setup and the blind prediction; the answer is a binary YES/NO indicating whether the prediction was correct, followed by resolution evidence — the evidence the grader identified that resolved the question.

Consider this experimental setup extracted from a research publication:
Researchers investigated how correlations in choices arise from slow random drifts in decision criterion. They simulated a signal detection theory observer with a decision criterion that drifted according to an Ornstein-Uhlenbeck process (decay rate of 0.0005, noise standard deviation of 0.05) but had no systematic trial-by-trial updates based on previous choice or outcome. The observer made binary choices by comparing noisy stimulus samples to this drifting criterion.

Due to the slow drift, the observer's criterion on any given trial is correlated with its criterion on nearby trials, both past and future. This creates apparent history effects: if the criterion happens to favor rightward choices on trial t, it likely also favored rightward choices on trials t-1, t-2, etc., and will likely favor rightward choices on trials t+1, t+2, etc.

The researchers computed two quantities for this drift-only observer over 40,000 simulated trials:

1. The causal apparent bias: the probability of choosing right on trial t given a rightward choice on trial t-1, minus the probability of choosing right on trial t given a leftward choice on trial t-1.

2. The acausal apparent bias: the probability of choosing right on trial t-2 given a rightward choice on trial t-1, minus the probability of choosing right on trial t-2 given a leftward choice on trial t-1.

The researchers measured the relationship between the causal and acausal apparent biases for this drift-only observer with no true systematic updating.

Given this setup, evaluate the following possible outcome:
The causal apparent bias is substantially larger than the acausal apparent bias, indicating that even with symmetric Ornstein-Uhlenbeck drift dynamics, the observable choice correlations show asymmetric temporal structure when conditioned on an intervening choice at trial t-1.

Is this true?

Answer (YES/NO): NO